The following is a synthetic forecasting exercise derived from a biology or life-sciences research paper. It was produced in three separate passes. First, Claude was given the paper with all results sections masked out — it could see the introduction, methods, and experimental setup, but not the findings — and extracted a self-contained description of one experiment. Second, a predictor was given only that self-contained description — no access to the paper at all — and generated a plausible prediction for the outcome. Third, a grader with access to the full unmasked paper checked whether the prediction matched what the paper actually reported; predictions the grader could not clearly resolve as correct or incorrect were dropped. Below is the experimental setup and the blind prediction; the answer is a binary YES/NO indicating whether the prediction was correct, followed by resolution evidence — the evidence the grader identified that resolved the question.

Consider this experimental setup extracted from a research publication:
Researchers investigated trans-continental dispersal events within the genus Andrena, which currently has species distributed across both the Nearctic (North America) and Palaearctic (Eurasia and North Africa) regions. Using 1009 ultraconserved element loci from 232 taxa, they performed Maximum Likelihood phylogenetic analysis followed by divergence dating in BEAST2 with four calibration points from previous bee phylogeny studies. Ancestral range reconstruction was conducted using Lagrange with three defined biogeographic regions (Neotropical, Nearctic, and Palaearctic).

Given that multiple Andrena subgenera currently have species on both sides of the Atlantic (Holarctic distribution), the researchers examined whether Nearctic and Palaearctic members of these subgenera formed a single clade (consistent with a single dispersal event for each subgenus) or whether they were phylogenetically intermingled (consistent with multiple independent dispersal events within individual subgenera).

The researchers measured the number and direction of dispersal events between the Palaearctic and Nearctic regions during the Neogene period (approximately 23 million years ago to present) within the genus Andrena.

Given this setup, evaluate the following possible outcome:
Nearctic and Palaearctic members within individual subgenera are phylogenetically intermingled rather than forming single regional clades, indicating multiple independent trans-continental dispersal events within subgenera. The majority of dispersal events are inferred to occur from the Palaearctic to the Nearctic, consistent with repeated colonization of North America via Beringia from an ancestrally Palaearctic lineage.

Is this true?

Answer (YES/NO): YES